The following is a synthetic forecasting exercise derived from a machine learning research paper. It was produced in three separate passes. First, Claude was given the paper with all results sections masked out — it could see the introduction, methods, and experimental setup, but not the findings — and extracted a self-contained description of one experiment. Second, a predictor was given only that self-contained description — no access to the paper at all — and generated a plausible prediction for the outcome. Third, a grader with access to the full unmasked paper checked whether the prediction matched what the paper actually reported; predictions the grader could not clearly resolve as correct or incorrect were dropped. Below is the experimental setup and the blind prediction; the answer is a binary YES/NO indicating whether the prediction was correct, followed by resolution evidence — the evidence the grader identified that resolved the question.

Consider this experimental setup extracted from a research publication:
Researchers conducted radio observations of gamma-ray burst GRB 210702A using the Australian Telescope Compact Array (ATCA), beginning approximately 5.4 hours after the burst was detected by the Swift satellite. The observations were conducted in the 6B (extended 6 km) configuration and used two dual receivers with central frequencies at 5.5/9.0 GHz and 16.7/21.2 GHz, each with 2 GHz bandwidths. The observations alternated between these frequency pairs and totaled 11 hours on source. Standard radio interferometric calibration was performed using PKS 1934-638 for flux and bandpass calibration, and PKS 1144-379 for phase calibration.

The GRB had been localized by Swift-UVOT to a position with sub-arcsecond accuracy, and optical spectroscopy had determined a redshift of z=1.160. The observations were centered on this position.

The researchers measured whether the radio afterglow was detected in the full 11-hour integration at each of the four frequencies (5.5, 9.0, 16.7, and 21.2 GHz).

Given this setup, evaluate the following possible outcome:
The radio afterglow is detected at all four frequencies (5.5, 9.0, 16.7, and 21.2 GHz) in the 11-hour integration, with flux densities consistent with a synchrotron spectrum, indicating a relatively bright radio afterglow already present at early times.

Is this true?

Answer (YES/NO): NO